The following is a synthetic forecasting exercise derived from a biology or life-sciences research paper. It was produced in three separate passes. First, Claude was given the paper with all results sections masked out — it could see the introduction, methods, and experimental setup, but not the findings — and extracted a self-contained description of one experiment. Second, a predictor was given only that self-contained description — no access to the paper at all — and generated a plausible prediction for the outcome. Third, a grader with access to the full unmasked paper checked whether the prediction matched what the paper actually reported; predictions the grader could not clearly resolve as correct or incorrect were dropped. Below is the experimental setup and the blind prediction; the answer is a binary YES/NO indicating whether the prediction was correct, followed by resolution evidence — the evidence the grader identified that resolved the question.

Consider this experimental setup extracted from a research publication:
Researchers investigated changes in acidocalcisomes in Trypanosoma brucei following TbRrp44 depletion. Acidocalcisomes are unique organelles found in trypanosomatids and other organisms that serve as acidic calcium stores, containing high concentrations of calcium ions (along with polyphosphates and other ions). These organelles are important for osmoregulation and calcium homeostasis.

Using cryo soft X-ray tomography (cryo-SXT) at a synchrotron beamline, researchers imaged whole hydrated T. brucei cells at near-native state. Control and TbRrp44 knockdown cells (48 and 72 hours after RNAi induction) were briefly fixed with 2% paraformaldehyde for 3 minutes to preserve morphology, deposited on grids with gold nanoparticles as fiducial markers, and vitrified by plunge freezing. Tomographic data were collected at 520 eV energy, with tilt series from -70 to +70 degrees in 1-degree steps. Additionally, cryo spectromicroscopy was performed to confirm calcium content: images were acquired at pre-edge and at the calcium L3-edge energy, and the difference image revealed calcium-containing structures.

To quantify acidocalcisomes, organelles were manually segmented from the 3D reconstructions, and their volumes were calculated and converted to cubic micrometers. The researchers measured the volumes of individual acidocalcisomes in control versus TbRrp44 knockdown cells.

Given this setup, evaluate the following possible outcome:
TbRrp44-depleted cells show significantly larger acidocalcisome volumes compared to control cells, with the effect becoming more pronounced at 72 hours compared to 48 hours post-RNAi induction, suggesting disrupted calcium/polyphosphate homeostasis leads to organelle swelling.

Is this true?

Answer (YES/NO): NO